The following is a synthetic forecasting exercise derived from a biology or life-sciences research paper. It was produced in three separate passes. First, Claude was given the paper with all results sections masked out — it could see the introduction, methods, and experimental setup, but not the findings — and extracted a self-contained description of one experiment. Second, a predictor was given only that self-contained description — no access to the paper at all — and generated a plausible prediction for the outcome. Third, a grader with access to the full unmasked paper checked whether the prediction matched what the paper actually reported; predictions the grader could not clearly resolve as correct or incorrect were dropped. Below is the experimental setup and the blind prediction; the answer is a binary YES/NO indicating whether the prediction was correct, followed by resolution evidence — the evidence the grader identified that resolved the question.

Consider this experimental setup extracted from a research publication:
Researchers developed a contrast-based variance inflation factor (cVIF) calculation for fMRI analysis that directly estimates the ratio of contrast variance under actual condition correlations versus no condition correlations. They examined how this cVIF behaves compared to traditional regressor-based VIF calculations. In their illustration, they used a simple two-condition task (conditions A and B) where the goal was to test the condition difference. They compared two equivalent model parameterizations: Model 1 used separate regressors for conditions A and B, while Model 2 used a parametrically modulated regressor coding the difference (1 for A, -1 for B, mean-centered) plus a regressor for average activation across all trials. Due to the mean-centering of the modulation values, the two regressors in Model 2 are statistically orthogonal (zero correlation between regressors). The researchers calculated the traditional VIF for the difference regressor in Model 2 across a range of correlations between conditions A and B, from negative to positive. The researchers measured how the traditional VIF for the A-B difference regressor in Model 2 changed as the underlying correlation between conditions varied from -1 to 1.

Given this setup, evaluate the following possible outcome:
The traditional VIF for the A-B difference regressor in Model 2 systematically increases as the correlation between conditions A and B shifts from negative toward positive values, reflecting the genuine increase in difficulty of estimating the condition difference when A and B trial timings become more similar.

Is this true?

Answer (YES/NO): NO